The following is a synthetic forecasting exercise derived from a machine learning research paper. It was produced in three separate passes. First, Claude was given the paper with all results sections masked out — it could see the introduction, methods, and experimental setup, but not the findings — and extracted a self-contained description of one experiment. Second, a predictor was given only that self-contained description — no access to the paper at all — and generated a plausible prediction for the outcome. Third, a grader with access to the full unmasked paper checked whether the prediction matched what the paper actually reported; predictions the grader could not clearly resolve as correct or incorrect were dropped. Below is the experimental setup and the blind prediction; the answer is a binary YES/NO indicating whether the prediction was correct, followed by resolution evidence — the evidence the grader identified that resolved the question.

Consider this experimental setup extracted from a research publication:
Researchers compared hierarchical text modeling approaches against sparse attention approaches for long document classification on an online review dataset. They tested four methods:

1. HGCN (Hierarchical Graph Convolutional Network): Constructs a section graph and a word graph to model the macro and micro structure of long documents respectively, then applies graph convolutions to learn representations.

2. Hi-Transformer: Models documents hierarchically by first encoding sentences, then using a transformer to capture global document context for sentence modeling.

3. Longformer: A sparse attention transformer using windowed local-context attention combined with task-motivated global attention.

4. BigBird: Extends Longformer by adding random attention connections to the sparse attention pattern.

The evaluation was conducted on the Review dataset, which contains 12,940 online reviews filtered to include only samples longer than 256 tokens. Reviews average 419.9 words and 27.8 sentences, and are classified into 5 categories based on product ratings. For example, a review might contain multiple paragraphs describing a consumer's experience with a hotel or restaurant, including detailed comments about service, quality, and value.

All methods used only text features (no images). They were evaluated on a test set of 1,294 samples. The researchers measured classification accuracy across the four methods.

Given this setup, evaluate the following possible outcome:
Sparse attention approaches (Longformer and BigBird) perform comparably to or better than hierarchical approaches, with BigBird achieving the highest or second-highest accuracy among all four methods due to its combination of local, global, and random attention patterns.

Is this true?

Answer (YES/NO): NO